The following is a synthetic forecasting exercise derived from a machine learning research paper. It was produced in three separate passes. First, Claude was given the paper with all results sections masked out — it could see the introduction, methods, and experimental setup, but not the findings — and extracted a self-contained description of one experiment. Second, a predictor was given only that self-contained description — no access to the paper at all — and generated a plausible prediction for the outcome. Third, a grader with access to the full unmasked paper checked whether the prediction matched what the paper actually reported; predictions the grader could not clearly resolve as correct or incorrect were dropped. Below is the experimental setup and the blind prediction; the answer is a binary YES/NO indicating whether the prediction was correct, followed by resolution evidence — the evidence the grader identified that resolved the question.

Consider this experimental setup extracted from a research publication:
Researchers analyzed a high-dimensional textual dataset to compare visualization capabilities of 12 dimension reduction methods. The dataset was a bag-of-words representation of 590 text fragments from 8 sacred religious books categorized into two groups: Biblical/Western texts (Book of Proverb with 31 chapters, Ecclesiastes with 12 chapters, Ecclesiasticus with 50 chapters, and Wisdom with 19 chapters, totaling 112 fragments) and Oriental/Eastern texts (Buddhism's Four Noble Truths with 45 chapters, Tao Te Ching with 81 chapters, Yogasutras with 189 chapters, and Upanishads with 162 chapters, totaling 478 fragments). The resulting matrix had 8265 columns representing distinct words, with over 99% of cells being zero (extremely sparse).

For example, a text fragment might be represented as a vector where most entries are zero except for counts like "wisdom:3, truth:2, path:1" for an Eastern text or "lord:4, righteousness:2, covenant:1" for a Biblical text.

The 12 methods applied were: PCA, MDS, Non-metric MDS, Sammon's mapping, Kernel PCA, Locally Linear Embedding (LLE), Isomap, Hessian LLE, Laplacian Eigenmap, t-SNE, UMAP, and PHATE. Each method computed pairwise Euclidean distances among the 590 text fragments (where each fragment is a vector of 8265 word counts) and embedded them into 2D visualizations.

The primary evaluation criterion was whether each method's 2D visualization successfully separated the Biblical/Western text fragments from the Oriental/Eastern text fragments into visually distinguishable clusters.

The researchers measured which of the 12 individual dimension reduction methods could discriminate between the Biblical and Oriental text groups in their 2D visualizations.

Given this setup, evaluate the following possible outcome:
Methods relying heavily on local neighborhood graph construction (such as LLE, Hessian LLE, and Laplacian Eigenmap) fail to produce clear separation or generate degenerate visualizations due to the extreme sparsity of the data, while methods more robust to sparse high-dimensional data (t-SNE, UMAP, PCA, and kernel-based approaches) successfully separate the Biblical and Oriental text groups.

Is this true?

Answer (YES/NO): NO